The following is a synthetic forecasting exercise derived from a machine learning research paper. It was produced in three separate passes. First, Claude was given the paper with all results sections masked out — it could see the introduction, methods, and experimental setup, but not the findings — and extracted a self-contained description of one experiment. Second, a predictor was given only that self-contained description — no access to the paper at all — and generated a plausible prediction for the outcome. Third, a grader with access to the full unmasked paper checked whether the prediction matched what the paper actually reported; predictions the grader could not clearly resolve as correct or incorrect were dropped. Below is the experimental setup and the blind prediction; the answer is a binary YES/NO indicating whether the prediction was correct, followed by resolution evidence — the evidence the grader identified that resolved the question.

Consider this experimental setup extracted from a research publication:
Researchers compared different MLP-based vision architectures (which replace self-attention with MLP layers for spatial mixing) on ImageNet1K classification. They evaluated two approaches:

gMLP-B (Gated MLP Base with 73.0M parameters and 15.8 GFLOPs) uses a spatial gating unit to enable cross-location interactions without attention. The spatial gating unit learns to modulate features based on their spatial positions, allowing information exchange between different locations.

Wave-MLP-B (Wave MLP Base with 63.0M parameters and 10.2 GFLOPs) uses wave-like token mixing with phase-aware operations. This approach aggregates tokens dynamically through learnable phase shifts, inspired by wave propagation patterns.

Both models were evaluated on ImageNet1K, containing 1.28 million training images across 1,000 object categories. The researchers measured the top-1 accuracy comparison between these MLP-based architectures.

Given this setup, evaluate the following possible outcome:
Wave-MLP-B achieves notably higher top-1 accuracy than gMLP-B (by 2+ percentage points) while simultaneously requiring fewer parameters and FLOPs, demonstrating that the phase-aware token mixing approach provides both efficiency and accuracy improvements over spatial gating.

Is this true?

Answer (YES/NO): YES